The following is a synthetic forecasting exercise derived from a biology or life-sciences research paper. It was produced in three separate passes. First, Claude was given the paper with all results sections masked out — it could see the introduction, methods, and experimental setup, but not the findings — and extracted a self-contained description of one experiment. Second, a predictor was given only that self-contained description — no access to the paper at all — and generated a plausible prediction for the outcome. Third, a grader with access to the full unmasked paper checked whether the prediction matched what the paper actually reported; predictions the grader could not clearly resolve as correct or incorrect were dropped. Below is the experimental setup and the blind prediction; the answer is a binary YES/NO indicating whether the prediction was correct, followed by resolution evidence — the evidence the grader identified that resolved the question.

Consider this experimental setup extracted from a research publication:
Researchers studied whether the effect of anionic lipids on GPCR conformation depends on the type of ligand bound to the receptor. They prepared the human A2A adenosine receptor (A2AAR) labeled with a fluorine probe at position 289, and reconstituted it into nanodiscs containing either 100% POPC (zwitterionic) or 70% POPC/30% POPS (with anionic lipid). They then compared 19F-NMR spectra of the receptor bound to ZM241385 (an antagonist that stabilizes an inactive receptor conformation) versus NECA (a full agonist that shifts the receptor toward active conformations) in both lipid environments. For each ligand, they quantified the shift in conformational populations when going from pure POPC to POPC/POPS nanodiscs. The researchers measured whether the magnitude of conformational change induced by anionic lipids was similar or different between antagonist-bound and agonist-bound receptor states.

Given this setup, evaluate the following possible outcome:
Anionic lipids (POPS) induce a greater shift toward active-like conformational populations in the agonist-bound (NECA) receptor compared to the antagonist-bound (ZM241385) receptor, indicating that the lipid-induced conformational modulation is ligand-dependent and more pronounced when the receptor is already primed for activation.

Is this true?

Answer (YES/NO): YES